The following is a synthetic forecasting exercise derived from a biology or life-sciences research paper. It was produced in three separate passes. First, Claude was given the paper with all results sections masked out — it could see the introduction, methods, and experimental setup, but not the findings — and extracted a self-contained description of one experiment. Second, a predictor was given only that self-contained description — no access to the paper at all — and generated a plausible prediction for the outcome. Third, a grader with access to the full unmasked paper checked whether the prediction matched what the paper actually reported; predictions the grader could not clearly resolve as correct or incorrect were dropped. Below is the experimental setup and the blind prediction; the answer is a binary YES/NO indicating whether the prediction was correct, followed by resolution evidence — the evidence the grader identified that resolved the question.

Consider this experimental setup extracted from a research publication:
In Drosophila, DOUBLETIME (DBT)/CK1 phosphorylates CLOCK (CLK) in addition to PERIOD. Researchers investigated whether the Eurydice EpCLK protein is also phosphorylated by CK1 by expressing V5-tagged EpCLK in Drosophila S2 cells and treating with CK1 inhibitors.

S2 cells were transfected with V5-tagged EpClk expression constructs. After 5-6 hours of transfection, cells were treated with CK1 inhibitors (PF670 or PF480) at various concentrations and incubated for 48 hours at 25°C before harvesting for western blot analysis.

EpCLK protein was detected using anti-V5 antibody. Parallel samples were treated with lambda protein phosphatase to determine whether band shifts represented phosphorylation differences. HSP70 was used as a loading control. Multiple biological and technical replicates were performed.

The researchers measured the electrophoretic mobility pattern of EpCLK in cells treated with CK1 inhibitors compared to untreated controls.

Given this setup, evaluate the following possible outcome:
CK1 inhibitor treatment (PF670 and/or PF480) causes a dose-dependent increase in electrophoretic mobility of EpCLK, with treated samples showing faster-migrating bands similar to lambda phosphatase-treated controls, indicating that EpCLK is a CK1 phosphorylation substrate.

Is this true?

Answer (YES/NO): YES